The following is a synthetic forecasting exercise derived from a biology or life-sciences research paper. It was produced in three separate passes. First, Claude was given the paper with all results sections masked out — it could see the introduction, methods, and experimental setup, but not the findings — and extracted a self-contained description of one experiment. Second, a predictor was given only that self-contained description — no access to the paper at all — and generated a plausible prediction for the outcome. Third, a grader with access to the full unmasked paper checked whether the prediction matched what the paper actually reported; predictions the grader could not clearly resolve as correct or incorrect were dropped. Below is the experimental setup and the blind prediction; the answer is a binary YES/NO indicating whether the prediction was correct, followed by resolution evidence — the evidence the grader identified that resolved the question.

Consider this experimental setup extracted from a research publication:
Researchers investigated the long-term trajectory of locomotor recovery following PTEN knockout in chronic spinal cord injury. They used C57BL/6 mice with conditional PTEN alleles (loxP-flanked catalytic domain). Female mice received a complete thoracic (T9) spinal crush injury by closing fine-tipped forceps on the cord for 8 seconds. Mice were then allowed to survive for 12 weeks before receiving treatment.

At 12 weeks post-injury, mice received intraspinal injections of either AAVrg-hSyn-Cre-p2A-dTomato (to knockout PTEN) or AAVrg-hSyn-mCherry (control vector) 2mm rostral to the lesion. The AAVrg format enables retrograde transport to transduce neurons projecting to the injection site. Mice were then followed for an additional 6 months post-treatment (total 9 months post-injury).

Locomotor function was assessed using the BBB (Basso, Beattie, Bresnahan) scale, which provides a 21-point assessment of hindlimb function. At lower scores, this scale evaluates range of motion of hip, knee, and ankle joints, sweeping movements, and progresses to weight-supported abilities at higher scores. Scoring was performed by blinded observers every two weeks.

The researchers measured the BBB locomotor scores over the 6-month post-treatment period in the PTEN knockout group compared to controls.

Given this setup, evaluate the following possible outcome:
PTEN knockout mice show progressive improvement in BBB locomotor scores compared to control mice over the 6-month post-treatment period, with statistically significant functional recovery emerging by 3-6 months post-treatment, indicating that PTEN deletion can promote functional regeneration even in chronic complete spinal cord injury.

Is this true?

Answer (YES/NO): NO